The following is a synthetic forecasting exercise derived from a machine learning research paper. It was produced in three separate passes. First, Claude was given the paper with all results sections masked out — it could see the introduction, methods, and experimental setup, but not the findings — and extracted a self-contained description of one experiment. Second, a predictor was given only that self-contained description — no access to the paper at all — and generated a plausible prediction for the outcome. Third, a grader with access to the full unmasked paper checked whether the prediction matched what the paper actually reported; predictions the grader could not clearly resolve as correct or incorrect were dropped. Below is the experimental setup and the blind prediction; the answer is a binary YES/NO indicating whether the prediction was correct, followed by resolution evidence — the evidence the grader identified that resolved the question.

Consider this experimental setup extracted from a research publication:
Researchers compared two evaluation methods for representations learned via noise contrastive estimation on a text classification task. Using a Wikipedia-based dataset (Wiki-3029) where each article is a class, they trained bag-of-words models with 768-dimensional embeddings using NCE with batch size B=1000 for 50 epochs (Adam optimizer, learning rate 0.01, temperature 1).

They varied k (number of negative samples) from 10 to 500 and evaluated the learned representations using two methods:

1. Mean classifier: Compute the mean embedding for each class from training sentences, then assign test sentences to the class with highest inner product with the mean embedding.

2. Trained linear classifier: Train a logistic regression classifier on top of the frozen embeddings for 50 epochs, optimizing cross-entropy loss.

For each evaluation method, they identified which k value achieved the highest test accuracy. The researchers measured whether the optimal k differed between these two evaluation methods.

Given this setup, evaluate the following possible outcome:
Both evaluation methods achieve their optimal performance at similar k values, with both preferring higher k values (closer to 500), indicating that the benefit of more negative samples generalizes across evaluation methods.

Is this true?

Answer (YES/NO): NO